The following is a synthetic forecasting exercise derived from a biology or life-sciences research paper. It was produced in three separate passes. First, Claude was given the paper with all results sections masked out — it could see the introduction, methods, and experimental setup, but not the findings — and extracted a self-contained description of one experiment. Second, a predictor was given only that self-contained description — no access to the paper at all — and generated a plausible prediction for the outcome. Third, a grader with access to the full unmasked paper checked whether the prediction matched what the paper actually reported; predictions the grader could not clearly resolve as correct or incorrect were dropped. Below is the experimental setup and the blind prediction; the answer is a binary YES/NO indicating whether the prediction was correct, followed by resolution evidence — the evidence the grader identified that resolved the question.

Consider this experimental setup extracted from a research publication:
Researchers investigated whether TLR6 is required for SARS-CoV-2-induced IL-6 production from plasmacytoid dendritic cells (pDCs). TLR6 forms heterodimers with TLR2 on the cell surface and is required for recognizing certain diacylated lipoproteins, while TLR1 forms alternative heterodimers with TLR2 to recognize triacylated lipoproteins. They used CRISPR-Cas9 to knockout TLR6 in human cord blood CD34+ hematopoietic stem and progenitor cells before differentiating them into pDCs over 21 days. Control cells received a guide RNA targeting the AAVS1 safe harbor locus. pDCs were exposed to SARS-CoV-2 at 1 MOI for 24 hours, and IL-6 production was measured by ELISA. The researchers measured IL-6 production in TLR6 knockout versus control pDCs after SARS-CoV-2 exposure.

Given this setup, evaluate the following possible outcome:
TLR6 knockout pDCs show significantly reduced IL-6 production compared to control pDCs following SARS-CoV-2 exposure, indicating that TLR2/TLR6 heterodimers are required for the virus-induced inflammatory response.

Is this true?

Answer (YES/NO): YES